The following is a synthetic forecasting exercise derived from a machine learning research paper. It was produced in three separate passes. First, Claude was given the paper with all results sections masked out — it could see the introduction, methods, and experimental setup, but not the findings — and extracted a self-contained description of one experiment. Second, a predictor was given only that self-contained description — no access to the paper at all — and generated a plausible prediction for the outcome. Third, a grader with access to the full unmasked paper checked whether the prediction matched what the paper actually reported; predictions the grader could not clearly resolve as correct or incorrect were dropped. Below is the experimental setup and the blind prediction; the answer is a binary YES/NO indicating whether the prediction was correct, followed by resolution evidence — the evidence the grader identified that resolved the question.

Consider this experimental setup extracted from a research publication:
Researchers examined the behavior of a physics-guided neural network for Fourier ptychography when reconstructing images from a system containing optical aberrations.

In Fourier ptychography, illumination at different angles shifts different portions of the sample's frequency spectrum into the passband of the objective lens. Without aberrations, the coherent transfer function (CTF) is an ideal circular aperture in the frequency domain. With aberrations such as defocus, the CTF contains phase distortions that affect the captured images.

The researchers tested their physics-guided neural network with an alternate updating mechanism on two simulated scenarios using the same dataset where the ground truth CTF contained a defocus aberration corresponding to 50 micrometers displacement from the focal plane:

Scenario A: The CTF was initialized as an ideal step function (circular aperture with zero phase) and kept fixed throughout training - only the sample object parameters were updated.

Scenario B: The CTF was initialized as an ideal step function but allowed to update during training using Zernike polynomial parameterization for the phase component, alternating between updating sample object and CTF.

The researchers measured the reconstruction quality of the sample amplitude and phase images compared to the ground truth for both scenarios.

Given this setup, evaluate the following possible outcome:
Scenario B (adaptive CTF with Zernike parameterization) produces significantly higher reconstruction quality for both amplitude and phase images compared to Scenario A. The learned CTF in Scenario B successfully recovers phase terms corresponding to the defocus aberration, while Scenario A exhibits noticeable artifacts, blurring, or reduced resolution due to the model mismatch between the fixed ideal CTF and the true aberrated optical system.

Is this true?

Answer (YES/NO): YES